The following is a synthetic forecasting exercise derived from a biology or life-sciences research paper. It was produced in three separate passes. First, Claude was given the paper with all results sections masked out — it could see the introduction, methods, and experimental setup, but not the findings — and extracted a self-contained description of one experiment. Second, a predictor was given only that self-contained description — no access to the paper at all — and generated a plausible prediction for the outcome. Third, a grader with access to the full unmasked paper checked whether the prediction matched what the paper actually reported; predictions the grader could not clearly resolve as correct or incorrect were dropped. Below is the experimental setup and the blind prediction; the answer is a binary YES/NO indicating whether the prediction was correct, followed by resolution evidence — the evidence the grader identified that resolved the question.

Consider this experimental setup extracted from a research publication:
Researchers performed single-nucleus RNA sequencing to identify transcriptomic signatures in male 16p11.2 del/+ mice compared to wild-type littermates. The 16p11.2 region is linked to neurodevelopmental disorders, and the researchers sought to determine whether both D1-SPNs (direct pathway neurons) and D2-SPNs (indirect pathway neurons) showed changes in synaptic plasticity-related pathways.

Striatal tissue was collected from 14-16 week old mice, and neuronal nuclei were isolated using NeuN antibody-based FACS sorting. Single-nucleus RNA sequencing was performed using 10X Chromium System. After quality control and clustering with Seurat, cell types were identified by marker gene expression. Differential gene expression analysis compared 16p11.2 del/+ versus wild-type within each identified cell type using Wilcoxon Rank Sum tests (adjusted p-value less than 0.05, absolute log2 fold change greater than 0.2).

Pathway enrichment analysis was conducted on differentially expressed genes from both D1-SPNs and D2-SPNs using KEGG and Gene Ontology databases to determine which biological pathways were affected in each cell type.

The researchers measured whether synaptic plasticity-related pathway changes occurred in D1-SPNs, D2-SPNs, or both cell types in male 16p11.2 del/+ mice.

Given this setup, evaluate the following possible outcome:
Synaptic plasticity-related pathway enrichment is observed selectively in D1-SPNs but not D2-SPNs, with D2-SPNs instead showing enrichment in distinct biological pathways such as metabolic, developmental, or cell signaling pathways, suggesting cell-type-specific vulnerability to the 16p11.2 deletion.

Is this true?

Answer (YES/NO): NO